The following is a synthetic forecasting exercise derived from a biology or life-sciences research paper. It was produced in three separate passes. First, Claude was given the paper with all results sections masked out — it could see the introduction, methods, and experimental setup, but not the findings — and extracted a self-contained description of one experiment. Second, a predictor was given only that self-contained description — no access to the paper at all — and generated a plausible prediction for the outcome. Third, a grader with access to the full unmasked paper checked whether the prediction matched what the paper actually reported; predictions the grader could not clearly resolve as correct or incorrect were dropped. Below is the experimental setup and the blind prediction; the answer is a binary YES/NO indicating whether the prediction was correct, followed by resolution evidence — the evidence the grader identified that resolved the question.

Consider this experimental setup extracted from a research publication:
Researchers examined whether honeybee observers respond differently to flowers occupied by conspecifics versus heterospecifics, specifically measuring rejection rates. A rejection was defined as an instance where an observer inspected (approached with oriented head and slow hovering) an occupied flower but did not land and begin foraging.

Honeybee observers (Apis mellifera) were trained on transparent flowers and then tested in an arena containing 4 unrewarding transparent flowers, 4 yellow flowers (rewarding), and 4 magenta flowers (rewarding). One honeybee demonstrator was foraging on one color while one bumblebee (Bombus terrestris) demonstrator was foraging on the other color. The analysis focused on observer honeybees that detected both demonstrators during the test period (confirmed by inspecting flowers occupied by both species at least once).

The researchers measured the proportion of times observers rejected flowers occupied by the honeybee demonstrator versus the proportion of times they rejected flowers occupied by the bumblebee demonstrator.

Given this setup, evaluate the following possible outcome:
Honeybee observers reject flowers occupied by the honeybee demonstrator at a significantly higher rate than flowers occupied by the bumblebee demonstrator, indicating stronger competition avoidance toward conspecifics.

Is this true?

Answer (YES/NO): NO